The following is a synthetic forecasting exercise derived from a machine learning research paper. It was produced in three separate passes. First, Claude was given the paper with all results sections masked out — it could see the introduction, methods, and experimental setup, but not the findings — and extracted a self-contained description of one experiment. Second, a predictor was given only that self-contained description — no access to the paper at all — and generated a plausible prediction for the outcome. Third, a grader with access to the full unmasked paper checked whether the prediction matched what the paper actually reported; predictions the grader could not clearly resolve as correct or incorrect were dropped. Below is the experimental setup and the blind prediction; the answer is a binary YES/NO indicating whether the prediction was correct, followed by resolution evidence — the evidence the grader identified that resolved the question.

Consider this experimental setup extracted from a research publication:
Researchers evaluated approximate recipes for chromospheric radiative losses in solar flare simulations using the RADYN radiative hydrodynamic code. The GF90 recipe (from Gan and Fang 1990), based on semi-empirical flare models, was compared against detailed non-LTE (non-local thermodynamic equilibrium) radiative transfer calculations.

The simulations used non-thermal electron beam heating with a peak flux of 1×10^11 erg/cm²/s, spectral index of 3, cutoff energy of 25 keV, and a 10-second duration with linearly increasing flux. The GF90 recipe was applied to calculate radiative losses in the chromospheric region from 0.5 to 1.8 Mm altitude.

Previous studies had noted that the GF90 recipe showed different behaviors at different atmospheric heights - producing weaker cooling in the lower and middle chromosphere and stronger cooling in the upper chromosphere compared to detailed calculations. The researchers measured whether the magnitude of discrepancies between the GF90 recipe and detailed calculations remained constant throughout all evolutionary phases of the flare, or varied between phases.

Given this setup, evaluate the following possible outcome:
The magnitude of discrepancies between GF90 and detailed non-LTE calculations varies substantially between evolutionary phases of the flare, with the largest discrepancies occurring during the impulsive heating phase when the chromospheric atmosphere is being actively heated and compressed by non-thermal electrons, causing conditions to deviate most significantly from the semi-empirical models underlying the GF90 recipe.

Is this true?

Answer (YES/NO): NO